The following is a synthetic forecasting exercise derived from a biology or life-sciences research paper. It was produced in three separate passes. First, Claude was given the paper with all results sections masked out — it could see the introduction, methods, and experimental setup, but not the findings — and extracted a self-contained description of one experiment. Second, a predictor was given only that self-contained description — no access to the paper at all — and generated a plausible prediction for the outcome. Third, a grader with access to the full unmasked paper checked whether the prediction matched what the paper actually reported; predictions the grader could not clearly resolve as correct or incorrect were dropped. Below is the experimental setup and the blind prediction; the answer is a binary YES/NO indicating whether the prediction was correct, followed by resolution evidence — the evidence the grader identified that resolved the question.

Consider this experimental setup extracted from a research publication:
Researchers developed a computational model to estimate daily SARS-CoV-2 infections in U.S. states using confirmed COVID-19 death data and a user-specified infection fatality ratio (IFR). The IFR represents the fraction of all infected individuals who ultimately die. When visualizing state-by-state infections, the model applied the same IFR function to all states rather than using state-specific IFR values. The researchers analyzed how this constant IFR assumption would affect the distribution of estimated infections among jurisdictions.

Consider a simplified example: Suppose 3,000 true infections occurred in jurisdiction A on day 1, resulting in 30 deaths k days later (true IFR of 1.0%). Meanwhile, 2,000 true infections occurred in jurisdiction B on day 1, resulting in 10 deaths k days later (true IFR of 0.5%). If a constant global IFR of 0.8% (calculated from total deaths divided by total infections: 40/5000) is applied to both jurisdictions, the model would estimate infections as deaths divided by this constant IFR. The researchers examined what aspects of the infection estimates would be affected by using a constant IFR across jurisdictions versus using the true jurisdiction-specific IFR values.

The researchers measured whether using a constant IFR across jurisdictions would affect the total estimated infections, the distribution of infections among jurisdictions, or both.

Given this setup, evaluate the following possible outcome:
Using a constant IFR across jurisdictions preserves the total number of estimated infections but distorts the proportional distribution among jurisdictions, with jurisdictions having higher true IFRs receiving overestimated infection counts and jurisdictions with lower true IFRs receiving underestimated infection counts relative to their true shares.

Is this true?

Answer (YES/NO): YES